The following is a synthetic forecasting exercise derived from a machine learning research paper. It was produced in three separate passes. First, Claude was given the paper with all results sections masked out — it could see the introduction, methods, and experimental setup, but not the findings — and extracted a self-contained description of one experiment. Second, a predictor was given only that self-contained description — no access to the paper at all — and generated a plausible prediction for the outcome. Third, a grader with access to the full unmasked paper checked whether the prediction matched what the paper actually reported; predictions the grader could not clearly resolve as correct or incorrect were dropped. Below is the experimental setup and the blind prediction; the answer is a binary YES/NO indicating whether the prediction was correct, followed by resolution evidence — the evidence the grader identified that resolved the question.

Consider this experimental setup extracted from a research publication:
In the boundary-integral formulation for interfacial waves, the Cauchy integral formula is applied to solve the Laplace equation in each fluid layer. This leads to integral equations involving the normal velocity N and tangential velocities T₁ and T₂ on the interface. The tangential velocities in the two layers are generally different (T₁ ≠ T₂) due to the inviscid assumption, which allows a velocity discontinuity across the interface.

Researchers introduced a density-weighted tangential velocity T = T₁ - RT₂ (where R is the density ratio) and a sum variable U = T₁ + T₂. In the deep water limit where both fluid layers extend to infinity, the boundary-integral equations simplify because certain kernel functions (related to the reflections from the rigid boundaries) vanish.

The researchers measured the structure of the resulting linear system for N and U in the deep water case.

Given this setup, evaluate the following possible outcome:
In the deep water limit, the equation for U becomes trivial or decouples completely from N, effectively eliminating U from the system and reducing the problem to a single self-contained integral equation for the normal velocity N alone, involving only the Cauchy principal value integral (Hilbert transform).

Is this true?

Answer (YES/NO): NO